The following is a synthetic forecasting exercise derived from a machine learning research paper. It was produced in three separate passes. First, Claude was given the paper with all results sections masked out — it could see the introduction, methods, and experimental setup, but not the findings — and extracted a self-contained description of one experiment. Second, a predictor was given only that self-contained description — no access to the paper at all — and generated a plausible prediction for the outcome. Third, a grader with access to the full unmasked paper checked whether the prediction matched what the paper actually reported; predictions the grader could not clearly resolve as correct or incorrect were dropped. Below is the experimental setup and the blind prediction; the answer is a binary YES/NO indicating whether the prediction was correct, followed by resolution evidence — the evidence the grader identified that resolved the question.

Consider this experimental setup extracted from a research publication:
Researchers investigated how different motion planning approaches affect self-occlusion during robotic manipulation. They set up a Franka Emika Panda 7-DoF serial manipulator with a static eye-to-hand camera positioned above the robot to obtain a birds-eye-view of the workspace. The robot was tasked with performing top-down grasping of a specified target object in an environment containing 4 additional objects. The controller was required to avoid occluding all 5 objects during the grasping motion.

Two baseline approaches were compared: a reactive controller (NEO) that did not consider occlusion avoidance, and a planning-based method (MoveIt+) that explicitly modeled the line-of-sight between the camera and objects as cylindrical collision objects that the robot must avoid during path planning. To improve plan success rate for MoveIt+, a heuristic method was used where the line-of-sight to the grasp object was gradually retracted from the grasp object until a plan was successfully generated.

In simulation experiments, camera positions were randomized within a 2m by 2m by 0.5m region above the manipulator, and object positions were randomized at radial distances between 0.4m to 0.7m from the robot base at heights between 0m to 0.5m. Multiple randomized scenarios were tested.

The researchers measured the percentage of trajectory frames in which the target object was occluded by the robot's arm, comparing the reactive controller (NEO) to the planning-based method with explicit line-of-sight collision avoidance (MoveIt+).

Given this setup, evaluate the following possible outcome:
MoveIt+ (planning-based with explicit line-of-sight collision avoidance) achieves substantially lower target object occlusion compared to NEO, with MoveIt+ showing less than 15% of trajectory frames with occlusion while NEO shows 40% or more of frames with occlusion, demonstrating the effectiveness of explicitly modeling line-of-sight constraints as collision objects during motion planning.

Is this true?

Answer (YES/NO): NO